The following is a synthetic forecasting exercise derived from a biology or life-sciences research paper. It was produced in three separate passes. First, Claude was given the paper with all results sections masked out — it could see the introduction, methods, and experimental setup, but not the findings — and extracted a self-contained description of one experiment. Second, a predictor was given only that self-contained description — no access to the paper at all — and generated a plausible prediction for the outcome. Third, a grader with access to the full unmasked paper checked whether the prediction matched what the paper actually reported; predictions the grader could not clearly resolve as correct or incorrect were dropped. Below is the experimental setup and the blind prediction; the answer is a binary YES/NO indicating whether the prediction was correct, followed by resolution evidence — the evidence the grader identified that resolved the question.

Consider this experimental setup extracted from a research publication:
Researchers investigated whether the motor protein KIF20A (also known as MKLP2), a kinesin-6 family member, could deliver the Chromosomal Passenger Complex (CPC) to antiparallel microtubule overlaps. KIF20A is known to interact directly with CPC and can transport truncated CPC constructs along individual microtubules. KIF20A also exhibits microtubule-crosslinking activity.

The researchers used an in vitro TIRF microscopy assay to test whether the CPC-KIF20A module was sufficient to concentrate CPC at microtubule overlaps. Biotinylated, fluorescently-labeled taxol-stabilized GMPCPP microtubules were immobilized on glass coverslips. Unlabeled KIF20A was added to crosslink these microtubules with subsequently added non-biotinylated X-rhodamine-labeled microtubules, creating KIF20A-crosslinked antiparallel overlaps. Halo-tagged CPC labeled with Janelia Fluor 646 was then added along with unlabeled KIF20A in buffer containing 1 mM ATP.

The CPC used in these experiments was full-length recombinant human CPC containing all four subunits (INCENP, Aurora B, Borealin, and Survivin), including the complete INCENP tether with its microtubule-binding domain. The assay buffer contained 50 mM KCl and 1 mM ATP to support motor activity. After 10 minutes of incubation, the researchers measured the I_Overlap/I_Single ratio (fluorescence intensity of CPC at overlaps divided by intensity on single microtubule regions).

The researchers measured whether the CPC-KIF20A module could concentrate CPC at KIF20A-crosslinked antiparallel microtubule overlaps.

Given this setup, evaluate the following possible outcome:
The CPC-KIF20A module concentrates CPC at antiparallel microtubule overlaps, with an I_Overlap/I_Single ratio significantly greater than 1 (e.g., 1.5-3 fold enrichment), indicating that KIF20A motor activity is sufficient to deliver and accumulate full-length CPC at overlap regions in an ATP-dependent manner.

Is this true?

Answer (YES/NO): NO